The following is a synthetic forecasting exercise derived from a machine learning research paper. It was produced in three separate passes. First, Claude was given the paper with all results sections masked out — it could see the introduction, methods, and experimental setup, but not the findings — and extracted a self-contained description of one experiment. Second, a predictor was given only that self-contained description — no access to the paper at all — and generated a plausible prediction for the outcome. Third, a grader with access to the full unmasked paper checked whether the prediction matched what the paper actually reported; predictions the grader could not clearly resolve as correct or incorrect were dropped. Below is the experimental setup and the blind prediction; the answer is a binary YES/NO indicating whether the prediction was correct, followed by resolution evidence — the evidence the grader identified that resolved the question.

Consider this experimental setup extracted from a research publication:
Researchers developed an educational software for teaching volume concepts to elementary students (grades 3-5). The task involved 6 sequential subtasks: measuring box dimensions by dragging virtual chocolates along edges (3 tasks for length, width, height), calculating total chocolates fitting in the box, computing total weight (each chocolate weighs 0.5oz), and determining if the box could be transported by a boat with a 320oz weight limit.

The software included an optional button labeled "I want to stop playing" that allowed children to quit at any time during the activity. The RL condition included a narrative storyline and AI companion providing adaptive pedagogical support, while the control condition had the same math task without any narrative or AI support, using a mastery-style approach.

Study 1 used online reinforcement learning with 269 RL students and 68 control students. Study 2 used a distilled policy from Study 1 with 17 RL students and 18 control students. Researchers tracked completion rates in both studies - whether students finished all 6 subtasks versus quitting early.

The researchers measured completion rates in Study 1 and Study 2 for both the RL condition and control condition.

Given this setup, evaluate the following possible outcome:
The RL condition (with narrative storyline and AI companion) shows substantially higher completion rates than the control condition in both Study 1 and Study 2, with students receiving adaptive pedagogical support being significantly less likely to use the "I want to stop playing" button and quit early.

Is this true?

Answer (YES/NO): NO